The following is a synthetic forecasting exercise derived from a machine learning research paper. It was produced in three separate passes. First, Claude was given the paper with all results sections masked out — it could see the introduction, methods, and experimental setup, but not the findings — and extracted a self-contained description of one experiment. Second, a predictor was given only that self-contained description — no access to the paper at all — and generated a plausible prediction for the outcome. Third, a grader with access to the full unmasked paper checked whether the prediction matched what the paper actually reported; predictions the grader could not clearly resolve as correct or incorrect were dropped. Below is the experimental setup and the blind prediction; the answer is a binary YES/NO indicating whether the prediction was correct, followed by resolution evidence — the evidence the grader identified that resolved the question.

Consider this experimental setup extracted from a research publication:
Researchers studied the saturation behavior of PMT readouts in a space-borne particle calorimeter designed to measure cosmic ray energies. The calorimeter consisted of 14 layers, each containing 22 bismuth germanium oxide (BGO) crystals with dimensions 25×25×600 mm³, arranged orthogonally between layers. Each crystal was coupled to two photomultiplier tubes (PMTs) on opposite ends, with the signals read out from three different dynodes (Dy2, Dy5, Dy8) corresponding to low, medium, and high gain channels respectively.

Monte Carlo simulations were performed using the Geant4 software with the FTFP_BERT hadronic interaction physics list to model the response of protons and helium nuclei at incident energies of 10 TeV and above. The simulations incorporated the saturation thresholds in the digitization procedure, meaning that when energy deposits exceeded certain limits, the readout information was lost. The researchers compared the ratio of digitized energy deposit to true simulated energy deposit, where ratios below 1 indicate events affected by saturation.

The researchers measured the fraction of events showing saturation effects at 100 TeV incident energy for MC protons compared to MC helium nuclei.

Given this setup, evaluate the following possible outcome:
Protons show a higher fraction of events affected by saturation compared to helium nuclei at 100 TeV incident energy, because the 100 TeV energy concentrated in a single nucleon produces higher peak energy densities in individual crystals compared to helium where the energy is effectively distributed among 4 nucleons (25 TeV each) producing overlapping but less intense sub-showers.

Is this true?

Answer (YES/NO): YES